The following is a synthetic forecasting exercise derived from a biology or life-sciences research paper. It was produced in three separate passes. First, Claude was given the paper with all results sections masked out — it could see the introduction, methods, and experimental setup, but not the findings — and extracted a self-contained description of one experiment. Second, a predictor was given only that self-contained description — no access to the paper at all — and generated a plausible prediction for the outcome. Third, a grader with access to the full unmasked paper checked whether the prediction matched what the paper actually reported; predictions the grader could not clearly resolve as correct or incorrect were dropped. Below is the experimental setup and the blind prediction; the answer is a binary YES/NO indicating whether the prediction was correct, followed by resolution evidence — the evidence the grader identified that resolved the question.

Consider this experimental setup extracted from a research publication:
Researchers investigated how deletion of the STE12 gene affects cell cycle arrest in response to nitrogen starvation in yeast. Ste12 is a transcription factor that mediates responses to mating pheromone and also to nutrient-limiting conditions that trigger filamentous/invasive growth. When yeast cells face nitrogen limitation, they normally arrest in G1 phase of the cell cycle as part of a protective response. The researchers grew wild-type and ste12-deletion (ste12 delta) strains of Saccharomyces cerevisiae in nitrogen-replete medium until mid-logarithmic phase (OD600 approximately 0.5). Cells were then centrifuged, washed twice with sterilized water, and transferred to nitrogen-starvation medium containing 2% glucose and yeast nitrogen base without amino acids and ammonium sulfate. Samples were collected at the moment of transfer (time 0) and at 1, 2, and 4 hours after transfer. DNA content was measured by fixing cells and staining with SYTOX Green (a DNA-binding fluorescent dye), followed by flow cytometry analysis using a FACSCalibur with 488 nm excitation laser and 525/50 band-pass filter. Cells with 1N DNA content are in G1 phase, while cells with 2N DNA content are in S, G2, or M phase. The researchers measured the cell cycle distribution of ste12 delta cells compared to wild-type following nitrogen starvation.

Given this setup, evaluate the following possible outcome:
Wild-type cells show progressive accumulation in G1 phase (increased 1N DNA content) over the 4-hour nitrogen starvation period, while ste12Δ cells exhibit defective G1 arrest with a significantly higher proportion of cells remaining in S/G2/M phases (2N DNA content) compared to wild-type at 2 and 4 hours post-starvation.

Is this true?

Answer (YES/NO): YES